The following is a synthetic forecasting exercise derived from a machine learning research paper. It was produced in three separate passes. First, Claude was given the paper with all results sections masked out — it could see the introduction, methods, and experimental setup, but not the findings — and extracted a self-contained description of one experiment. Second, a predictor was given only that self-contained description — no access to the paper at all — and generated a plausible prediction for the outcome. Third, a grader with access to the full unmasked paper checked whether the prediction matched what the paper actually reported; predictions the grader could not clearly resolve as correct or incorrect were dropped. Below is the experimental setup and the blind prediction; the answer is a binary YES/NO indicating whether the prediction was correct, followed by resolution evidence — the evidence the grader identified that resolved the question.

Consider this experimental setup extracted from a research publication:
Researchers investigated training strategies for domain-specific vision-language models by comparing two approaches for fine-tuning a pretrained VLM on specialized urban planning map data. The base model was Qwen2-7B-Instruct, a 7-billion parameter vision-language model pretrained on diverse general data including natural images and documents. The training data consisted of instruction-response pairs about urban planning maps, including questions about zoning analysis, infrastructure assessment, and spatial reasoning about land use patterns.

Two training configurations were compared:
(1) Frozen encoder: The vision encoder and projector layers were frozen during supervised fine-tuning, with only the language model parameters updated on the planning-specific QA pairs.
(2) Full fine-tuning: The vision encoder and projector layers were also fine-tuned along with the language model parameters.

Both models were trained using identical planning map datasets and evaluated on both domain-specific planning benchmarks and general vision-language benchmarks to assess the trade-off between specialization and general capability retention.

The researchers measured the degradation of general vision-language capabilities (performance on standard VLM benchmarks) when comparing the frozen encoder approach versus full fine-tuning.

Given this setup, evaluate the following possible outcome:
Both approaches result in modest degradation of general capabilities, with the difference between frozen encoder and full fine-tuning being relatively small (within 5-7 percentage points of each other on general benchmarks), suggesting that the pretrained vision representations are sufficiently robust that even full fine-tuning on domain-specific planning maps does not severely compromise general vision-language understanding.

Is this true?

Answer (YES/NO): NO